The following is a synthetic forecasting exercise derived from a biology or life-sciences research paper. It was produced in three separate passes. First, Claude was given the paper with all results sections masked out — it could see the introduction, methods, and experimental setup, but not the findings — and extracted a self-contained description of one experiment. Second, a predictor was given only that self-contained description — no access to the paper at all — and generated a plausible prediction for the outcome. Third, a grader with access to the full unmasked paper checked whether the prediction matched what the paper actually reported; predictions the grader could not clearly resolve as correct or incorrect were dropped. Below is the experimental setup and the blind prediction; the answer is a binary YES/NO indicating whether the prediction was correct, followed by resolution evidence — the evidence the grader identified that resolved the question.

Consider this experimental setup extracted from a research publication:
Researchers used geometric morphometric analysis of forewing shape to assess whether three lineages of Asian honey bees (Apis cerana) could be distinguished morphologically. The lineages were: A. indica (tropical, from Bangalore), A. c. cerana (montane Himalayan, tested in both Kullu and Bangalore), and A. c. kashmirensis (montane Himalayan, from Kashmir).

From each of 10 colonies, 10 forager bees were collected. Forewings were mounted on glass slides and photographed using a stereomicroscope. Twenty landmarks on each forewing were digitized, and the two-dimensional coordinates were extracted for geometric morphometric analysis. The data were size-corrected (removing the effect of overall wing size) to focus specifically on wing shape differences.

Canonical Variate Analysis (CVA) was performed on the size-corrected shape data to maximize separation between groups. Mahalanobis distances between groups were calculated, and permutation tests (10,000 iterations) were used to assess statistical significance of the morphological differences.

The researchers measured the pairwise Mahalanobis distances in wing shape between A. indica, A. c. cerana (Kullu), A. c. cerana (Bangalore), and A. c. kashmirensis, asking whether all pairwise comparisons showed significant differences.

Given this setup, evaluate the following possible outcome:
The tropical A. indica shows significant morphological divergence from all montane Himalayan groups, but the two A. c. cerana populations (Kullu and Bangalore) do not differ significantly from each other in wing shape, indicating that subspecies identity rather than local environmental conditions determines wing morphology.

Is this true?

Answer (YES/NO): NO